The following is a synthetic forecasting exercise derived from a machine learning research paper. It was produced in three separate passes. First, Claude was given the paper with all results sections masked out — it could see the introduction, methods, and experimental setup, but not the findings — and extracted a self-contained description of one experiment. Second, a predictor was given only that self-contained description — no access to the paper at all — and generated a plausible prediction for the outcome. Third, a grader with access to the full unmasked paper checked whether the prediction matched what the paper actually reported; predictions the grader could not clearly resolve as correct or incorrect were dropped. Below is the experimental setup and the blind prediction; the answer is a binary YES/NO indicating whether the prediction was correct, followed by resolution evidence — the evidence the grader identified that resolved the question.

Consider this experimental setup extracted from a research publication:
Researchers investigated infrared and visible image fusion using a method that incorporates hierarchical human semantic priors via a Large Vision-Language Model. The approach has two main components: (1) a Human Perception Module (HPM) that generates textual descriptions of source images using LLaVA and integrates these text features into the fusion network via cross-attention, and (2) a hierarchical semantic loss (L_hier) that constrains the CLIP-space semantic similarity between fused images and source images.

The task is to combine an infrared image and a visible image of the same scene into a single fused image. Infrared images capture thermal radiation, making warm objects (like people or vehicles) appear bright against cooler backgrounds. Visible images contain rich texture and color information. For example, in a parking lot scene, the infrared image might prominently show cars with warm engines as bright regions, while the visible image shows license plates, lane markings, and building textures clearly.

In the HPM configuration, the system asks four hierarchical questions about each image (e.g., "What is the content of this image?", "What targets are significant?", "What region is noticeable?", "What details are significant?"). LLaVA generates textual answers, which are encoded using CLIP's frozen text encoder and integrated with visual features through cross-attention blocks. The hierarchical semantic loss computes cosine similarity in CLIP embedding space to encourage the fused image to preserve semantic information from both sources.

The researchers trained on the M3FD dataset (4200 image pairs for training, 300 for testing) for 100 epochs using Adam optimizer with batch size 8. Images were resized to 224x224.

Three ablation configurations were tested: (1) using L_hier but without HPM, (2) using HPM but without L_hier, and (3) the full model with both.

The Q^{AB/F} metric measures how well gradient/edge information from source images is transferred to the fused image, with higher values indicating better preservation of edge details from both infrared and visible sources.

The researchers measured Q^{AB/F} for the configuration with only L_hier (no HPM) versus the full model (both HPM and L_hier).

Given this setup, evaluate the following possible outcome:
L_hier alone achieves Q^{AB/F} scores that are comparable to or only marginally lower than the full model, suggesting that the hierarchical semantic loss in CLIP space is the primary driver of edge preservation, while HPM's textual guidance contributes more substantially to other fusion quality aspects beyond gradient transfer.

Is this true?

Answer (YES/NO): NO